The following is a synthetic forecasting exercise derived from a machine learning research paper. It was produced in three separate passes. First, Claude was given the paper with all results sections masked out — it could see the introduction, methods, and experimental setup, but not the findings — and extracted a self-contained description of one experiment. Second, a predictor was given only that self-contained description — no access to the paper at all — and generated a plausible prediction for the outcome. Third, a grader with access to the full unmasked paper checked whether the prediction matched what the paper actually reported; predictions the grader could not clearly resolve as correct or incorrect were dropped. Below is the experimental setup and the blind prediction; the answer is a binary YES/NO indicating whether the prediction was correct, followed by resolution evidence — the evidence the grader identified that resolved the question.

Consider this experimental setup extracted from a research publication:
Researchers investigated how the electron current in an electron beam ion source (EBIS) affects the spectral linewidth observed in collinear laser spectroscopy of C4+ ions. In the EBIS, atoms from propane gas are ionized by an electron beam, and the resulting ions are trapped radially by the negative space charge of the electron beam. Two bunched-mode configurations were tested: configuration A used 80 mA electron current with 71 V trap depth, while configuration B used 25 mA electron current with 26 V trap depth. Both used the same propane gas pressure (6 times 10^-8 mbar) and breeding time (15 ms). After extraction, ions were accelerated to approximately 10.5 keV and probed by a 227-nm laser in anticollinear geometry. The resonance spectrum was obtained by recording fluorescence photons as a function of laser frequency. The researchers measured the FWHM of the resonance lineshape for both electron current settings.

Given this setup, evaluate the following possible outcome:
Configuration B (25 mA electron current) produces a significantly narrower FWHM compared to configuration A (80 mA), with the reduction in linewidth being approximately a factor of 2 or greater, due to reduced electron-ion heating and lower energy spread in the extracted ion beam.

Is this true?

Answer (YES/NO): YES